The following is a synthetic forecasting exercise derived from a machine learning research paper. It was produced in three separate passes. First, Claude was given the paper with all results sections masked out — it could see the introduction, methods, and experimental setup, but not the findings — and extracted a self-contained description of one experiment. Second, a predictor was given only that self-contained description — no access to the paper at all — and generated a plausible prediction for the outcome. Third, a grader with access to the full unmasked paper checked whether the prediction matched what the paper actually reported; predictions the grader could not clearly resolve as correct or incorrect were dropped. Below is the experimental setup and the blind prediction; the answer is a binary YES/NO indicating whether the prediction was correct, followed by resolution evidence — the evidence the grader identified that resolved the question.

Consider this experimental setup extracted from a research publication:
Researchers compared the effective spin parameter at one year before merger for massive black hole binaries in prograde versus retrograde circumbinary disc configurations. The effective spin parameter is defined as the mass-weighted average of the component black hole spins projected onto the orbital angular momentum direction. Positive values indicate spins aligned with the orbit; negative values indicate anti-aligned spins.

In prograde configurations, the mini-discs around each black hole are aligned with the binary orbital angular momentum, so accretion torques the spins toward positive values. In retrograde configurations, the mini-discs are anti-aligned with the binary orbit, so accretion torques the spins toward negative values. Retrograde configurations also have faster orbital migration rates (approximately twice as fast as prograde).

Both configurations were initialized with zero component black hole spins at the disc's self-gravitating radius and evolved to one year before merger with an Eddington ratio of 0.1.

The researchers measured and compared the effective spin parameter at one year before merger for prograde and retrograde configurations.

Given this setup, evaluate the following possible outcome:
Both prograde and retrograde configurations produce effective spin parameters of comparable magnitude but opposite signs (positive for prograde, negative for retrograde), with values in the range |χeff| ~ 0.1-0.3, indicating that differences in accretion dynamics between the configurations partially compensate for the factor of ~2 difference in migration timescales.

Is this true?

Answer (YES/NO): NO